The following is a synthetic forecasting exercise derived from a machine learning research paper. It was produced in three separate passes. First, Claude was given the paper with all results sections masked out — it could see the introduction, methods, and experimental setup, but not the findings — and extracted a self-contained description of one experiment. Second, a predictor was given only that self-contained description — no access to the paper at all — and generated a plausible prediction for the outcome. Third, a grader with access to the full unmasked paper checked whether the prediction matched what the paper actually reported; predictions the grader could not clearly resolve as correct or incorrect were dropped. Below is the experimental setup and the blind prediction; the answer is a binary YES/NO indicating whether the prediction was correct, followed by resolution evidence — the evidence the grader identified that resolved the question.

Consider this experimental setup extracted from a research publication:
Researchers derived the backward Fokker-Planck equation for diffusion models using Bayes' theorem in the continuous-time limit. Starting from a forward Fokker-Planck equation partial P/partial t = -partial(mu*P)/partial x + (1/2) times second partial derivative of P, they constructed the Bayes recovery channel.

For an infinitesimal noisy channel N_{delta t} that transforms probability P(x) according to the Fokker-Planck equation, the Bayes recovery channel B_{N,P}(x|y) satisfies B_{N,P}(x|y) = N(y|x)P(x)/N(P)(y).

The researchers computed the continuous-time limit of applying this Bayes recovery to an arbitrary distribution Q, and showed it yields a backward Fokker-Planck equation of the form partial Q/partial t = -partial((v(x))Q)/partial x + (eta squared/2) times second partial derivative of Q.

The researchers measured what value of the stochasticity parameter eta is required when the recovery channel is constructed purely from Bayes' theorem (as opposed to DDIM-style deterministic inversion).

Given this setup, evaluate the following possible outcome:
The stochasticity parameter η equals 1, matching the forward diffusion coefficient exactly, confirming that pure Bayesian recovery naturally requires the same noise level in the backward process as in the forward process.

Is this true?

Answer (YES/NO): YES